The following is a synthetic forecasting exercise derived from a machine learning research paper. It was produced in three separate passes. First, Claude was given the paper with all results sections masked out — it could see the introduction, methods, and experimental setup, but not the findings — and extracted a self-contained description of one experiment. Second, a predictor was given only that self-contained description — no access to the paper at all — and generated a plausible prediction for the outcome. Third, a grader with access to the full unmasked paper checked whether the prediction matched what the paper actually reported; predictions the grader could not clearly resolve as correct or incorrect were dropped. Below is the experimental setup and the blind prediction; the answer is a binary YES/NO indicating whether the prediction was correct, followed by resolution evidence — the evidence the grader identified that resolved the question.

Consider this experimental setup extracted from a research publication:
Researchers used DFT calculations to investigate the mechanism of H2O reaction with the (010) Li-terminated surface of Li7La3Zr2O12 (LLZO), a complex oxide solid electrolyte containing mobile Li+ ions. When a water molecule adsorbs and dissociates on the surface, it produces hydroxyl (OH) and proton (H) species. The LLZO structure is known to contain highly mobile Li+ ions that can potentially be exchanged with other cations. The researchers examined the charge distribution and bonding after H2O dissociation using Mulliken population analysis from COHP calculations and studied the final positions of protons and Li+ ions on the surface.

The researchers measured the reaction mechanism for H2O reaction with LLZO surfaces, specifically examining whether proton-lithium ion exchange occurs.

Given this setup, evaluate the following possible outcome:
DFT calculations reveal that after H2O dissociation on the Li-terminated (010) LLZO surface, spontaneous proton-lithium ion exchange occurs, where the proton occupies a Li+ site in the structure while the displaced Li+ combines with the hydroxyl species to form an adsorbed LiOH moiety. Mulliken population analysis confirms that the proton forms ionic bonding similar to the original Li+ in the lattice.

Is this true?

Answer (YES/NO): NO